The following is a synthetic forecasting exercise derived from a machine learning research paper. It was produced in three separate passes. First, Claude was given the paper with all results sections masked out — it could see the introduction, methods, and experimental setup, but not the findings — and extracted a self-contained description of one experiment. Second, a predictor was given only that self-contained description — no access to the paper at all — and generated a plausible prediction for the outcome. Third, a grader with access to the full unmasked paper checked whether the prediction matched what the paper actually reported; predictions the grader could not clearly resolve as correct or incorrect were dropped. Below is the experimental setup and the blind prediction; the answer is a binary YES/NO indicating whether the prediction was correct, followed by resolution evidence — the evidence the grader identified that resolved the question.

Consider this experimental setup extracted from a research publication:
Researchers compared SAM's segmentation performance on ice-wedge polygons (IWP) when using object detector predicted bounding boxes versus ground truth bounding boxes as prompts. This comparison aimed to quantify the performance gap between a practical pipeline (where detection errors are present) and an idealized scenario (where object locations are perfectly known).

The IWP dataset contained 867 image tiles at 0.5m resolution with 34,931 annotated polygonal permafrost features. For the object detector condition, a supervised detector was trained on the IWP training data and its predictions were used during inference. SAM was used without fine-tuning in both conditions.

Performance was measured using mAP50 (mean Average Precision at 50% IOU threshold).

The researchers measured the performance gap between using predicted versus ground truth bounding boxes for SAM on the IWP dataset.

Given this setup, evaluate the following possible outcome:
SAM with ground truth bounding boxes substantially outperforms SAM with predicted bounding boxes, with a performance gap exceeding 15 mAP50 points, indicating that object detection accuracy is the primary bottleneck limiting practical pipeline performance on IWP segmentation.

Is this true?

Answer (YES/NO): YES